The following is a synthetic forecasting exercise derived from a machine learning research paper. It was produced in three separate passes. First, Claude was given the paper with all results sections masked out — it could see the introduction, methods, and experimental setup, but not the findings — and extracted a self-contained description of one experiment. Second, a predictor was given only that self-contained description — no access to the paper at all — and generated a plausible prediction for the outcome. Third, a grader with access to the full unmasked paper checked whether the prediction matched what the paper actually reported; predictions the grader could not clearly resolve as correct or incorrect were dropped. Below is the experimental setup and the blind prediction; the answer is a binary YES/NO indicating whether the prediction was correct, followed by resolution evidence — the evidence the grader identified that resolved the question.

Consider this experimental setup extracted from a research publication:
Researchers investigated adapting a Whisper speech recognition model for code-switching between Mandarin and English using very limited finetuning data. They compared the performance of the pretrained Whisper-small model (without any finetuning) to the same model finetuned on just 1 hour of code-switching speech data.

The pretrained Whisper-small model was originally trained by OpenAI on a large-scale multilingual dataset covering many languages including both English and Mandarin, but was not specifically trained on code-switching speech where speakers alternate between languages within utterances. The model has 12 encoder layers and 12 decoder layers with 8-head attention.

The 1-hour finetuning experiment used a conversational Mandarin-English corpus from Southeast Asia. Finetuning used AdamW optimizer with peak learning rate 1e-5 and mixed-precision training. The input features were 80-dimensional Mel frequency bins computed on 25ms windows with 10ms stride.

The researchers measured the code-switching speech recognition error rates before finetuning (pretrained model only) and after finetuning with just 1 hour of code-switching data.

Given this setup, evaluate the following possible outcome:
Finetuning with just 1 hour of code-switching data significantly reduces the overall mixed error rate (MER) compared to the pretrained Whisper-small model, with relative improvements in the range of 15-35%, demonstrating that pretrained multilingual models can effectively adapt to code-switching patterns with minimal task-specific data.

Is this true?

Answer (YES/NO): NO